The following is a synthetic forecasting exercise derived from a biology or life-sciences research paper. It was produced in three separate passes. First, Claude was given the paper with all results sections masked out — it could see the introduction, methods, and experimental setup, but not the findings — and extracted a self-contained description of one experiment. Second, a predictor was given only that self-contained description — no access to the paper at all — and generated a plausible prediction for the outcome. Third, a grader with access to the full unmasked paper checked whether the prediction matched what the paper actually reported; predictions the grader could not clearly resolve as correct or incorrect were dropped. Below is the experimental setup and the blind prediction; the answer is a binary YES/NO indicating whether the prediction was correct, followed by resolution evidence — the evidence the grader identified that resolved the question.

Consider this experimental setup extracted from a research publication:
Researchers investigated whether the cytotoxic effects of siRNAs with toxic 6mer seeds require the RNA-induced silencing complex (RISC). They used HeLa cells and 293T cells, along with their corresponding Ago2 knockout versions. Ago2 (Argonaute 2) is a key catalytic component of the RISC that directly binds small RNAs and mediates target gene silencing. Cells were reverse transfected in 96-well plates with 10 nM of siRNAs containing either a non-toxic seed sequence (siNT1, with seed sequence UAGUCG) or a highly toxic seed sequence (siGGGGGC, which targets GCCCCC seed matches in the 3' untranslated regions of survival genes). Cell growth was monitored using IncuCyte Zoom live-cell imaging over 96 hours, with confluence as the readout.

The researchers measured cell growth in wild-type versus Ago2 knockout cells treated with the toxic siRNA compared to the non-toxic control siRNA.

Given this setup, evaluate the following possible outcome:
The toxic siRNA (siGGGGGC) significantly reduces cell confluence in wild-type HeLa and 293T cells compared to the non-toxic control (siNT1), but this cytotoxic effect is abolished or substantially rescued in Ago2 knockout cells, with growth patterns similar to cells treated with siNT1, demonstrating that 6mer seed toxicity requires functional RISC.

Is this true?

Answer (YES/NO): YES